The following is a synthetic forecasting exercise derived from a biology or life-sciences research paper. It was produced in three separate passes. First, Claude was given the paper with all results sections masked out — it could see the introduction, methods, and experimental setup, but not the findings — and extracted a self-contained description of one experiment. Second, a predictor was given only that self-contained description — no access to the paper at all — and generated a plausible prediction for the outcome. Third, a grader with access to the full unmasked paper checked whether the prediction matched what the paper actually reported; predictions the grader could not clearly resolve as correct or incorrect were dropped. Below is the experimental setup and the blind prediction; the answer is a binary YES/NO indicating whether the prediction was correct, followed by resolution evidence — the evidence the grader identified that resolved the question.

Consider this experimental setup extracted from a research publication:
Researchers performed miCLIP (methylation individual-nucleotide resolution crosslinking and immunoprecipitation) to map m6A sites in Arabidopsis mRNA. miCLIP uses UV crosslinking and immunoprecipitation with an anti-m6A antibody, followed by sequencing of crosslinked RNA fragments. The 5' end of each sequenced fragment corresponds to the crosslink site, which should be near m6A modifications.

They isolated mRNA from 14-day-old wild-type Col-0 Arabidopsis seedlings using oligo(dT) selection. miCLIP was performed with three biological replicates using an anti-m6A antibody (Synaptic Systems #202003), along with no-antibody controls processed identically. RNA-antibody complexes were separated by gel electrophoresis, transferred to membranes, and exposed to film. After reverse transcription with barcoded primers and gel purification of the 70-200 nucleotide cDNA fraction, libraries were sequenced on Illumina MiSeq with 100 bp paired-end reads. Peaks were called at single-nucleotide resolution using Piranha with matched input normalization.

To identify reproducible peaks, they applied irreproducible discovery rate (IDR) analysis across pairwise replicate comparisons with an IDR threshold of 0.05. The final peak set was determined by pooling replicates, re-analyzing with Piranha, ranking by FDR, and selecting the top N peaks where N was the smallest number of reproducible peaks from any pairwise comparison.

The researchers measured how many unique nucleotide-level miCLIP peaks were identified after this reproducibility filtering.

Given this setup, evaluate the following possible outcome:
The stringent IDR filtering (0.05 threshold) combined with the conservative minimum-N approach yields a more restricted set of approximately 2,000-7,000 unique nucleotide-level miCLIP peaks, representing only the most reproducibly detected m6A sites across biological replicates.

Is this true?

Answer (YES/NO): NO